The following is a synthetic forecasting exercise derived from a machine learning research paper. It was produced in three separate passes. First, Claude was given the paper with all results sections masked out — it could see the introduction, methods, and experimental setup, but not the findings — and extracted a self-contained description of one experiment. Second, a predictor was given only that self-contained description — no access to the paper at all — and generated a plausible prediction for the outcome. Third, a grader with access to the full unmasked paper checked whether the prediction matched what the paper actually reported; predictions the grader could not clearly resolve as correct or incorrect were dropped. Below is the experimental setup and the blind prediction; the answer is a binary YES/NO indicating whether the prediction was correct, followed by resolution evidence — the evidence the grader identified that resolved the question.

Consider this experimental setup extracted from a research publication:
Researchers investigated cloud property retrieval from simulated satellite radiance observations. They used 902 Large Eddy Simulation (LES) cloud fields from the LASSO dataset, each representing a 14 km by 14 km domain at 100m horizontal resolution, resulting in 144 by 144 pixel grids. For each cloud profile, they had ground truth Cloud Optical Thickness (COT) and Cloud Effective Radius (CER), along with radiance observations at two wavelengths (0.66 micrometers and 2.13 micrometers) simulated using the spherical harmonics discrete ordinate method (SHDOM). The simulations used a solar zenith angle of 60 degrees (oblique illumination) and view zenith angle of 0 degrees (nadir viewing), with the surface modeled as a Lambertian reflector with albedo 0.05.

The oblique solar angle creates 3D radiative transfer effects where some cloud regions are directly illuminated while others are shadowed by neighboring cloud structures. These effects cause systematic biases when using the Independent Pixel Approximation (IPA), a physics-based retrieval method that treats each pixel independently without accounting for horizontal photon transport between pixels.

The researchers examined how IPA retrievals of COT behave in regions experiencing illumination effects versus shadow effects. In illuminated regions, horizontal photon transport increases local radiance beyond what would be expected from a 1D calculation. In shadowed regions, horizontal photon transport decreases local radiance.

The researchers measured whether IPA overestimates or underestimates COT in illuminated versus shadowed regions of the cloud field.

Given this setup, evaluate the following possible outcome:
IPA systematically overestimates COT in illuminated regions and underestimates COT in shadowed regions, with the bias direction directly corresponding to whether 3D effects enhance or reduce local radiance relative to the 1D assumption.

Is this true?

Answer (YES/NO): YES